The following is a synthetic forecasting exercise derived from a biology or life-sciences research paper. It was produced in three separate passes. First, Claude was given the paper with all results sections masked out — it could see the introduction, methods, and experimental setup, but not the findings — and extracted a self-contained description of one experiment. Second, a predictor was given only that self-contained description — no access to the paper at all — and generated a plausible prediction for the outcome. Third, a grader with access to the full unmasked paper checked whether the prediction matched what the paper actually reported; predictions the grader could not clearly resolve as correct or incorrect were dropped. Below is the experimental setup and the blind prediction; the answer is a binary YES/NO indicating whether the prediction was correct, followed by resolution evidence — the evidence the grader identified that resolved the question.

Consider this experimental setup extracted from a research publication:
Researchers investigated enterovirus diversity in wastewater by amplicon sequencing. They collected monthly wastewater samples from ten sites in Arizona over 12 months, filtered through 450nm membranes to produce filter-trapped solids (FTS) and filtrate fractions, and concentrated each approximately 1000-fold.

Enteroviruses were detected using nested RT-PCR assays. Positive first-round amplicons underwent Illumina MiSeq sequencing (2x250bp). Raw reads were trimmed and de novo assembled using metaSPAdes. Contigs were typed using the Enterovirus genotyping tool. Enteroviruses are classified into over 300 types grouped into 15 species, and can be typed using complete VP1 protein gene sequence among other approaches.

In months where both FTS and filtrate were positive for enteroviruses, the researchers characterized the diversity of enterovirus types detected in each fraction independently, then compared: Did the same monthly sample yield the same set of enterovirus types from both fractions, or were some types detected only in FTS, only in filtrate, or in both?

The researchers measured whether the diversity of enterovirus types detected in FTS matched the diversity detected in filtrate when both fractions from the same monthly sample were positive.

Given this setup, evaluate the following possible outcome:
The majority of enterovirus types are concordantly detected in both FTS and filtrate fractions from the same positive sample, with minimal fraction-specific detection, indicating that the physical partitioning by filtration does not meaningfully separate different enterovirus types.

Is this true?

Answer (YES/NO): NO